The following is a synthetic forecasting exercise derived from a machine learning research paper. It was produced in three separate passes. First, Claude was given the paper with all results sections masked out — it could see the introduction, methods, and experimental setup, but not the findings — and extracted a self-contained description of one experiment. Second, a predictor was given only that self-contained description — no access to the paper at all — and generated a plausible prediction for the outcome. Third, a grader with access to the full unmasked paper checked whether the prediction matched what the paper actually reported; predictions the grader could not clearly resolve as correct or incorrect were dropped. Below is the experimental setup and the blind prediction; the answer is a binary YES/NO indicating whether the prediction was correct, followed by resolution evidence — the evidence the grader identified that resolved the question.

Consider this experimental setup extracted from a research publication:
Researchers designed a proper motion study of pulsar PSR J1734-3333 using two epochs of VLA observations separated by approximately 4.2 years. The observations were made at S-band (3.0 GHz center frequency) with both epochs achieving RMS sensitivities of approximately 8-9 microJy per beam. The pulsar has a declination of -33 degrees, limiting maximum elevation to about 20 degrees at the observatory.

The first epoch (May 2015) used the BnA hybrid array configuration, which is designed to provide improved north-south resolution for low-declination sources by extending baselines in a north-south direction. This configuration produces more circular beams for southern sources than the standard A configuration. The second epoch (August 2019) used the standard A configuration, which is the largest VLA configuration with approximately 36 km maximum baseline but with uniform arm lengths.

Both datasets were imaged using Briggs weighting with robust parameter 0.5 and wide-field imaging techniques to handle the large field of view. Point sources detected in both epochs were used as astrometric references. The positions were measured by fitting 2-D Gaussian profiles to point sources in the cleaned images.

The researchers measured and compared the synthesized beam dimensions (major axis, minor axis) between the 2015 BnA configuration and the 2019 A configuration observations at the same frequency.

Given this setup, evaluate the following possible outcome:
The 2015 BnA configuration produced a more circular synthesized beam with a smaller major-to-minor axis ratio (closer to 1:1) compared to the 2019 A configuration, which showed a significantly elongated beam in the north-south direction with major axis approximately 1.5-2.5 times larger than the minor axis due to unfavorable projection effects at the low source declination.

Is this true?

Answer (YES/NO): NO